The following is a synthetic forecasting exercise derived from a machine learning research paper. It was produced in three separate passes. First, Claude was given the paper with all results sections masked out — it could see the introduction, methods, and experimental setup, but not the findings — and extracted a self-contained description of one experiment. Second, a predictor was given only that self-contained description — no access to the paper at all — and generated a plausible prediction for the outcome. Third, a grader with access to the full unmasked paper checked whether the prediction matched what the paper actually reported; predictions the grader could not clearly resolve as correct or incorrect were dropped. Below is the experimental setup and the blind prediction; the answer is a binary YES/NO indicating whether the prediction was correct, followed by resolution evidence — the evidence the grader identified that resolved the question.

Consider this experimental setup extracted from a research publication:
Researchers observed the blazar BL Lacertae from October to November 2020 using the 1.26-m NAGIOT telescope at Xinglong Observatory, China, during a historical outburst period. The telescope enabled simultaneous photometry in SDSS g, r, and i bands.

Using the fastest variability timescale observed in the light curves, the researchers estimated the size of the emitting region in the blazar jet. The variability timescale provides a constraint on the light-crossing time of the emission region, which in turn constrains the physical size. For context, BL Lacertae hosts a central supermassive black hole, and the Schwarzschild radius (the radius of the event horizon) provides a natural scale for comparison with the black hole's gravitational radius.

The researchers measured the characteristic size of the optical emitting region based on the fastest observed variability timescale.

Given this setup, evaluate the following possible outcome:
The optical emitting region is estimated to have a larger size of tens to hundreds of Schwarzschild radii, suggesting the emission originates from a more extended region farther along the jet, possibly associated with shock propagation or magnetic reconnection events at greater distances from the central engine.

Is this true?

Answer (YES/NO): NO